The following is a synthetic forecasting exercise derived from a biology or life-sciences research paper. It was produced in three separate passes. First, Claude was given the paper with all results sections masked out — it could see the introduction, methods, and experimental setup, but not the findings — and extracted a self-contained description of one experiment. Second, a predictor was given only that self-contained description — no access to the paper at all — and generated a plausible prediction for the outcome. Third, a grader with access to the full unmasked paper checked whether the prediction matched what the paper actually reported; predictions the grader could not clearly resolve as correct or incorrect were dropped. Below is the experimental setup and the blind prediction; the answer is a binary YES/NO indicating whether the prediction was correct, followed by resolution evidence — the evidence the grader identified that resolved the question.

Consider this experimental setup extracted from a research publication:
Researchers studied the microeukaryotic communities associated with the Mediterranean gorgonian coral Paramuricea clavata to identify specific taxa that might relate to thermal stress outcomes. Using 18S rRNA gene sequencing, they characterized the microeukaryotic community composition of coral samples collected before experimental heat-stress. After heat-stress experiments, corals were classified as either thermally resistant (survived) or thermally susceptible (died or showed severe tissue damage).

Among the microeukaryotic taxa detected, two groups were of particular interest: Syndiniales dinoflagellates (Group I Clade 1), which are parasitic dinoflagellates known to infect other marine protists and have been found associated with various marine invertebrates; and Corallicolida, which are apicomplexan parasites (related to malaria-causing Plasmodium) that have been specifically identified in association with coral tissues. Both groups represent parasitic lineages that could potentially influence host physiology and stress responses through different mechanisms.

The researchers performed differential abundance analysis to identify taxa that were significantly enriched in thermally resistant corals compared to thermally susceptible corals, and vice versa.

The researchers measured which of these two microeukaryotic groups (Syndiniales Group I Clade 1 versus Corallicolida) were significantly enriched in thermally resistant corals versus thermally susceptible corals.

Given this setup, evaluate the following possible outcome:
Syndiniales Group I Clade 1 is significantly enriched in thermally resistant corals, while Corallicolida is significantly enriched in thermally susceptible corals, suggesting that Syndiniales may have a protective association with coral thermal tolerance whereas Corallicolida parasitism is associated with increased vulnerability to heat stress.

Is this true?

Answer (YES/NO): YES